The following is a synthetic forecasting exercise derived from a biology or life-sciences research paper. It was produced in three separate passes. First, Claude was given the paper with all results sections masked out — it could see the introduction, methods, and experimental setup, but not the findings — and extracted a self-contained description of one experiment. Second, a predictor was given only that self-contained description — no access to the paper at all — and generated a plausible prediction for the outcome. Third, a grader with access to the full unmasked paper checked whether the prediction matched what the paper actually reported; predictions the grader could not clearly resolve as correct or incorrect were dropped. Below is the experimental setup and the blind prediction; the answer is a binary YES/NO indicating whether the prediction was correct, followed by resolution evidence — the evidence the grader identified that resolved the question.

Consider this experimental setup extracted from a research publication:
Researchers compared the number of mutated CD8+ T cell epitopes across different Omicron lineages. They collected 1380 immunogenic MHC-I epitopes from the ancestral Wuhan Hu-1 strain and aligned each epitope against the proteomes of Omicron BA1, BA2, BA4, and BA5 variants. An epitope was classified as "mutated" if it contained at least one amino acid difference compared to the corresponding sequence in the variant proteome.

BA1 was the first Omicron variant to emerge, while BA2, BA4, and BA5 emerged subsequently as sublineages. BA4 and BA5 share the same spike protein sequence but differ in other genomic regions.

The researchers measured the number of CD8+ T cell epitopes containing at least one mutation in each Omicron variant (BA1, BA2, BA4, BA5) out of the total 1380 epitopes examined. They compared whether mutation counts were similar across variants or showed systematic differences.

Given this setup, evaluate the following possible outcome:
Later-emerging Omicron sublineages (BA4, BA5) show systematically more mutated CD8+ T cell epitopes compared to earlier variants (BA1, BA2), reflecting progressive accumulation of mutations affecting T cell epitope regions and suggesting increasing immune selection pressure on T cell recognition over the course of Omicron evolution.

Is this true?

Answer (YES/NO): NO